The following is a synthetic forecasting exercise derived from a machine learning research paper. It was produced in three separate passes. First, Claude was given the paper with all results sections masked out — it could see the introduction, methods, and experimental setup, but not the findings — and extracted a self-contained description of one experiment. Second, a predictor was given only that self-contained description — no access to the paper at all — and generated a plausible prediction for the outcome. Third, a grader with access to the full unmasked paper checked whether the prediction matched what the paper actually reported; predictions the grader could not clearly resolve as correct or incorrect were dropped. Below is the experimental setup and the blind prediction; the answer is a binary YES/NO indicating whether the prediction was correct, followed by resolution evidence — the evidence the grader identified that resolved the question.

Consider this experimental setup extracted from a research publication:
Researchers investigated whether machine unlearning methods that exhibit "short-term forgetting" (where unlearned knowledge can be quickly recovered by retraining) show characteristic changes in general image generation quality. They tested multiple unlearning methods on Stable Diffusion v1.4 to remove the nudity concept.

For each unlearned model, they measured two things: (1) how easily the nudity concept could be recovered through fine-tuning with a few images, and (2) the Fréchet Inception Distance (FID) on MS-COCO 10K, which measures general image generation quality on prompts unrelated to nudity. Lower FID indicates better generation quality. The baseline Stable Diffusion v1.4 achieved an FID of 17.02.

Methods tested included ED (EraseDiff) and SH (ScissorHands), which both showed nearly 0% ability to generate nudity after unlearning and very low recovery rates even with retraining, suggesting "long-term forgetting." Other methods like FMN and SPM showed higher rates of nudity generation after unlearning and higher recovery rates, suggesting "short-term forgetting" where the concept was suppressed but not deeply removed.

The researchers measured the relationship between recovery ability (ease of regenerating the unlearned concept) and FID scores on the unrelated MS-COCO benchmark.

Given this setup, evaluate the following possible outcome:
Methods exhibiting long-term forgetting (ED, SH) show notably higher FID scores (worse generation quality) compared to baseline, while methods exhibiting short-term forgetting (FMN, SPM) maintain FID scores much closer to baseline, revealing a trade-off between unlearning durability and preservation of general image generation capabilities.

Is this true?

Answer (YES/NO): NO